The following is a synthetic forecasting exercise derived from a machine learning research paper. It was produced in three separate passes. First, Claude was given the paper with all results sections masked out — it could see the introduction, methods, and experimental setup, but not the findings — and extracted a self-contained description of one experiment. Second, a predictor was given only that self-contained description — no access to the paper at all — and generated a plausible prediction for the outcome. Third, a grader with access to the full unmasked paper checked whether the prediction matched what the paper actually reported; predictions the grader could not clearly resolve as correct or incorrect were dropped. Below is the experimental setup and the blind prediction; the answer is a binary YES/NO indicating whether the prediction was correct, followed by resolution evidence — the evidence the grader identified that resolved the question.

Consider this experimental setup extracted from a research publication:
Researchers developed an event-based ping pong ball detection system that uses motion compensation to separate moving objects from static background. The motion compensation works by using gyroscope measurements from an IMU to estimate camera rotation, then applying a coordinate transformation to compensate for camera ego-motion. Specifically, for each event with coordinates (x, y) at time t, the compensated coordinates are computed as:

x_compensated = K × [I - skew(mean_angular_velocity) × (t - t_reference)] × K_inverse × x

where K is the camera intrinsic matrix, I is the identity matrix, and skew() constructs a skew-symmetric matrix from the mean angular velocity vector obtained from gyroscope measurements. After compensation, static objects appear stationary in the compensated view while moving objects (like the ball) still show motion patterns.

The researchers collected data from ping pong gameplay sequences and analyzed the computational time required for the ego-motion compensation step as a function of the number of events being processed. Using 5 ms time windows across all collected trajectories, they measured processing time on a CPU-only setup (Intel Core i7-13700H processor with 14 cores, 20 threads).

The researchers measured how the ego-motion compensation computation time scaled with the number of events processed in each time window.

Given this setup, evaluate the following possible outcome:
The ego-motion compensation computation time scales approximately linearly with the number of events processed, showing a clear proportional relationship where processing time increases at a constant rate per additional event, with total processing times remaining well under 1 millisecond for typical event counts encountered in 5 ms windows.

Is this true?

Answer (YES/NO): NO